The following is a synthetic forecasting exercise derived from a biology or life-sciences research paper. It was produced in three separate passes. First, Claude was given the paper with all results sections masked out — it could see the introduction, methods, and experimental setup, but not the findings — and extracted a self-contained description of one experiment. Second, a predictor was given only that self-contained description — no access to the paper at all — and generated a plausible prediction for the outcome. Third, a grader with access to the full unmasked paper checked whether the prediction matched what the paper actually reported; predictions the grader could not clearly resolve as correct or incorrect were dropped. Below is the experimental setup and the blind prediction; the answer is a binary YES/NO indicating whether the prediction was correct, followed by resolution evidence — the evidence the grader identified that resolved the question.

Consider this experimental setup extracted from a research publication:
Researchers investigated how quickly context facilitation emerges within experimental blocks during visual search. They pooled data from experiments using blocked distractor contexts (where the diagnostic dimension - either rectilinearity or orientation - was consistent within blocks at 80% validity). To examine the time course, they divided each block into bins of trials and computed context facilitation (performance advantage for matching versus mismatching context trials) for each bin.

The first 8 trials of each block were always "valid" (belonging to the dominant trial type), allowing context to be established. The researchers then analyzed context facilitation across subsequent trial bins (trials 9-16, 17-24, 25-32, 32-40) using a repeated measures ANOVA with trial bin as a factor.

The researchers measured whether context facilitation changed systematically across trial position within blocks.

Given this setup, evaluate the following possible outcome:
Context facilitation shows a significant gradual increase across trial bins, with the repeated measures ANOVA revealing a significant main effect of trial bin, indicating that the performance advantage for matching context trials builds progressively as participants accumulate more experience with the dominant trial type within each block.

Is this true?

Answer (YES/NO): NO